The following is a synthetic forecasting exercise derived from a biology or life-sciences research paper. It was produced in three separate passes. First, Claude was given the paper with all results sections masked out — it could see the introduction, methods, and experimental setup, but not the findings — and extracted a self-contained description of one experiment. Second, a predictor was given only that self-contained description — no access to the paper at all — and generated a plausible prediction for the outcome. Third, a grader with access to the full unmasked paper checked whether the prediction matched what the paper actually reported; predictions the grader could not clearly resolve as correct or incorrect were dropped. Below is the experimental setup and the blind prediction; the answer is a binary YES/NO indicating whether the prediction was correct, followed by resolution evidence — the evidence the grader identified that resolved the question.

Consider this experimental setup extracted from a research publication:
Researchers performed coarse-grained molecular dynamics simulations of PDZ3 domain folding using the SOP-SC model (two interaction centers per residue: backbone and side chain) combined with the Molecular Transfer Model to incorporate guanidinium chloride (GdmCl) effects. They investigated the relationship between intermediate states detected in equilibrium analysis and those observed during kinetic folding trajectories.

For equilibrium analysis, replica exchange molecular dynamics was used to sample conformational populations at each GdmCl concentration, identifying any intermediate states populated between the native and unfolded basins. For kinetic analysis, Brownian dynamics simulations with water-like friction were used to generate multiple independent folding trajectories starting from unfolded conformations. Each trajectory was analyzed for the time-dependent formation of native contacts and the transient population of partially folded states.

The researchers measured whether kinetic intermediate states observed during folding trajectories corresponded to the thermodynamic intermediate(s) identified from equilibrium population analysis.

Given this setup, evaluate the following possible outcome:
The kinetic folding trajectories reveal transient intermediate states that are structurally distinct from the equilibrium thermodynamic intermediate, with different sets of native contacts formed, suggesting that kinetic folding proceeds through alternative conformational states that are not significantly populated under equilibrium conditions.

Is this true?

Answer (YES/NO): NO